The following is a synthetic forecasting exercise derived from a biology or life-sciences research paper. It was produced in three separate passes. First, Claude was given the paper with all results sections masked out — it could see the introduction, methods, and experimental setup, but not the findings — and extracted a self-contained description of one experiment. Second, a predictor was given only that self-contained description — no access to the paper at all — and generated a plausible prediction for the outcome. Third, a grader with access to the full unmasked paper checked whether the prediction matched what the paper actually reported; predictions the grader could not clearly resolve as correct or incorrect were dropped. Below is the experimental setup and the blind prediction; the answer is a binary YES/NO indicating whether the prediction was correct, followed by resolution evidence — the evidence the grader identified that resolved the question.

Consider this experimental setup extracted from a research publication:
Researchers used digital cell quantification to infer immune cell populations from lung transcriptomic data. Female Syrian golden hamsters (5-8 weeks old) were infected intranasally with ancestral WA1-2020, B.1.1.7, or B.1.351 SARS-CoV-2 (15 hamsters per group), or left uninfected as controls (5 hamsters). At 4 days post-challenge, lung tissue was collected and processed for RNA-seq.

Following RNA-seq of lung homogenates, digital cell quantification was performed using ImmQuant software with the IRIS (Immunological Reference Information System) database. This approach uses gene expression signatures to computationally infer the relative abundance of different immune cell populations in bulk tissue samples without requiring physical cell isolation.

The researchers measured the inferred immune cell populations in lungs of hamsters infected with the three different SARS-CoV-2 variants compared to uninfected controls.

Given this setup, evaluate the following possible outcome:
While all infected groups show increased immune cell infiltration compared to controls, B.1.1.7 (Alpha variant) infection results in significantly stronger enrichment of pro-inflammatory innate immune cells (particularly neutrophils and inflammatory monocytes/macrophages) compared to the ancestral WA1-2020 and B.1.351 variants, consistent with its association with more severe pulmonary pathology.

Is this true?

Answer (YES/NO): NO